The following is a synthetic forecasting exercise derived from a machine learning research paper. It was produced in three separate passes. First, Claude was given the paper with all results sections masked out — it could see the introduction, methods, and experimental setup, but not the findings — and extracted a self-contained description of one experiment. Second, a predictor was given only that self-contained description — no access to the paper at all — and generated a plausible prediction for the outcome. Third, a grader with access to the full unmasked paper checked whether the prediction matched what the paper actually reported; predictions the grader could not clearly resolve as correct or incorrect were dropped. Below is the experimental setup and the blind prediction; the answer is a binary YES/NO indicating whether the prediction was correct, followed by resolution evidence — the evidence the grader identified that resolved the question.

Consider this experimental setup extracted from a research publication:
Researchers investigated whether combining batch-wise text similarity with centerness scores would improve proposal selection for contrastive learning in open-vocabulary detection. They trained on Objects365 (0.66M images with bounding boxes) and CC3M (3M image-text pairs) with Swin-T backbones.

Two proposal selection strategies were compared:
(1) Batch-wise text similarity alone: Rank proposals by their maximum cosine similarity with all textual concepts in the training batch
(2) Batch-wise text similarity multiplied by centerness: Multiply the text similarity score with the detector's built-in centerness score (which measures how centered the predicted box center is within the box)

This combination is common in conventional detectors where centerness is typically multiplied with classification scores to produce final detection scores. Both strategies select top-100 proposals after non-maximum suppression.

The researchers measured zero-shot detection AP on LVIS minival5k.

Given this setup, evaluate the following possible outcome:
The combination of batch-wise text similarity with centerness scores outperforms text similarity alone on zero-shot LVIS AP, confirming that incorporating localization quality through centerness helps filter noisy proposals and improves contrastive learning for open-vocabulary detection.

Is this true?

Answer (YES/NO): NO